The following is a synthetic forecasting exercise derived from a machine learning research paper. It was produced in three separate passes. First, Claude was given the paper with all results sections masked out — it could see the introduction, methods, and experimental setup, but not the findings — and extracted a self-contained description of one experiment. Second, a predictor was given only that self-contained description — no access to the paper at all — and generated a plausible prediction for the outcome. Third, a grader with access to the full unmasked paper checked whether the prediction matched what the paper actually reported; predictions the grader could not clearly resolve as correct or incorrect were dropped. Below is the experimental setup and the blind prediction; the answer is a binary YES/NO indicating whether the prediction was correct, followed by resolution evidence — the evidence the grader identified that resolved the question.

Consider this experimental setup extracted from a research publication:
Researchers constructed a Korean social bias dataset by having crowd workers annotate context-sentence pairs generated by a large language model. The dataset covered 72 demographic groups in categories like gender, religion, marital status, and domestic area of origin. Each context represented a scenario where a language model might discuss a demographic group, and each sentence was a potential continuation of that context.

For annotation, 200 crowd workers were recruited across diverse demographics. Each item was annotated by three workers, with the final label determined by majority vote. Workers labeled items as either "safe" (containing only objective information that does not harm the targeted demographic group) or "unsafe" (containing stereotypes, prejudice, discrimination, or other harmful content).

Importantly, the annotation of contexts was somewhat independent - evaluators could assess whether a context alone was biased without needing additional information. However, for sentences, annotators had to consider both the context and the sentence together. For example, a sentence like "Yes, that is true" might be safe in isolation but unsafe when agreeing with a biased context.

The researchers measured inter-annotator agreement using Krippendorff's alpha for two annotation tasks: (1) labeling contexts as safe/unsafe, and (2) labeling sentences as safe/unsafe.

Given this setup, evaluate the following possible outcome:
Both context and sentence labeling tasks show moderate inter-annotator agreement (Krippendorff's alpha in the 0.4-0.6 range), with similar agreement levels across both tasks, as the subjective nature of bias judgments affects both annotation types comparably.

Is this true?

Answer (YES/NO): NO